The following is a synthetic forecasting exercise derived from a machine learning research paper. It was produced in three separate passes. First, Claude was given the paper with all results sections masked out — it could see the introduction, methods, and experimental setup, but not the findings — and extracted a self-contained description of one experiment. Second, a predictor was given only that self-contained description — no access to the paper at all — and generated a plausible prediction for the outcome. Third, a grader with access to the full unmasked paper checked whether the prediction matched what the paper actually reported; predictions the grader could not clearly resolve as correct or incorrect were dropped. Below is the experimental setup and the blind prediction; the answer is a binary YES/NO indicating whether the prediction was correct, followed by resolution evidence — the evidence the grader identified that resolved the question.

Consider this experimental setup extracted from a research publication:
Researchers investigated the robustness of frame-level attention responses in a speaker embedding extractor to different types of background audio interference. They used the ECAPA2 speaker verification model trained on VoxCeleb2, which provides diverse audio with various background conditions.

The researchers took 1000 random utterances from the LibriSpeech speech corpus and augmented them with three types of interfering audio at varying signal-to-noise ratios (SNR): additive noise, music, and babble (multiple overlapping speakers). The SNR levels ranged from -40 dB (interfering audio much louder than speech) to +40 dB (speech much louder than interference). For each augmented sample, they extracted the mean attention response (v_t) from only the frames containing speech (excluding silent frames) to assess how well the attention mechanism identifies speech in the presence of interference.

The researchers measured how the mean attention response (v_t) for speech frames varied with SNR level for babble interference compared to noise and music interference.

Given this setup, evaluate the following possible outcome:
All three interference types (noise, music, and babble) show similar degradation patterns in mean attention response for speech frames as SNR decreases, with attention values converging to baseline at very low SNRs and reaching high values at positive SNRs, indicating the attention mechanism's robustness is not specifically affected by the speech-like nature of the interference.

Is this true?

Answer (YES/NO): NO